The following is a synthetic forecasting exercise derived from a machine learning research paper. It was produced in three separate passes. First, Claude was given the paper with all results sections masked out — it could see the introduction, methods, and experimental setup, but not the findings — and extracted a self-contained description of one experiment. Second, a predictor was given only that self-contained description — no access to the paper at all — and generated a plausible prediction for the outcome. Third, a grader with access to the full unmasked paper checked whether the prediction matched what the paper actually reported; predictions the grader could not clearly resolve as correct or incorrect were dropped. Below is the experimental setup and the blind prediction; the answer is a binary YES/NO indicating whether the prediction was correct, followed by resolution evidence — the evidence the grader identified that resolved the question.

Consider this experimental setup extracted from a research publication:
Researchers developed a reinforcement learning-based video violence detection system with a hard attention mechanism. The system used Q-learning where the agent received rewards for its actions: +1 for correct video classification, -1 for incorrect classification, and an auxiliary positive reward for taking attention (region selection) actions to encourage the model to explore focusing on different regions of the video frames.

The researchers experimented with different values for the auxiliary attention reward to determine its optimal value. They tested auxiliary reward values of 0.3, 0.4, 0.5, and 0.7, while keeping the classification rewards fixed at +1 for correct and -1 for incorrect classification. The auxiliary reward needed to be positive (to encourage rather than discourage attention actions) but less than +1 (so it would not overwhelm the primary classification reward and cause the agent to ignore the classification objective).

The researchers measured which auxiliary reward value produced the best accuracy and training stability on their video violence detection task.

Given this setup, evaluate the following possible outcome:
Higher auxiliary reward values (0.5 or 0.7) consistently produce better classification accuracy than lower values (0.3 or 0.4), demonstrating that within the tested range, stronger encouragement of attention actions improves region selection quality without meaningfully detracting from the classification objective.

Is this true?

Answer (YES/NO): NO